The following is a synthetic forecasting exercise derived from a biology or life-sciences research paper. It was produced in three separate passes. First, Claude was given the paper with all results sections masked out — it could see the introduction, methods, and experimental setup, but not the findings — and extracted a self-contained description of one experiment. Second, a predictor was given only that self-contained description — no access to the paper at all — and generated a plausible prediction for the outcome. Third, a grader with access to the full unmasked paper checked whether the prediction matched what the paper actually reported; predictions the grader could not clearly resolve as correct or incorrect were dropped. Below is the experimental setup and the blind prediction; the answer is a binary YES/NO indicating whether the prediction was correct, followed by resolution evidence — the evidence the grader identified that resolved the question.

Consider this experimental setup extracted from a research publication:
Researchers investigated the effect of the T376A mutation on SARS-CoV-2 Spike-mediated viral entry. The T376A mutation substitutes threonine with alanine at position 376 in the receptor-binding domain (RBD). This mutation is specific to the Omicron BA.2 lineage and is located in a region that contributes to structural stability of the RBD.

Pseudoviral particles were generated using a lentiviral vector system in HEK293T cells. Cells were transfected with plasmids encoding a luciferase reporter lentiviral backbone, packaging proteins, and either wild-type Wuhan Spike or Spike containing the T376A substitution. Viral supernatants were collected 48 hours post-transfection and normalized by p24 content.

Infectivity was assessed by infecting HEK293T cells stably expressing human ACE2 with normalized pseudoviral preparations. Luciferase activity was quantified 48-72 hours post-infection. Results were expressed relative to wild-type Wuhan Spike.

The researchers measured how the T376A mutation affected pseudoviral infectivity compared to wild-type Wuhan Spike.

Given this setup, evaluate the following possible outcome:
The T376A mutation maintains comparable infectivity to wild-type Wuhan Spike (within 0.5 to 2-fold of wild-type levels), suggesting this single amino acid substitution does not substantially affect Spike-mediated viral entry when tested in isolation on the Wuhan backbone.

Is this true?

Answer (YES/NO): NO